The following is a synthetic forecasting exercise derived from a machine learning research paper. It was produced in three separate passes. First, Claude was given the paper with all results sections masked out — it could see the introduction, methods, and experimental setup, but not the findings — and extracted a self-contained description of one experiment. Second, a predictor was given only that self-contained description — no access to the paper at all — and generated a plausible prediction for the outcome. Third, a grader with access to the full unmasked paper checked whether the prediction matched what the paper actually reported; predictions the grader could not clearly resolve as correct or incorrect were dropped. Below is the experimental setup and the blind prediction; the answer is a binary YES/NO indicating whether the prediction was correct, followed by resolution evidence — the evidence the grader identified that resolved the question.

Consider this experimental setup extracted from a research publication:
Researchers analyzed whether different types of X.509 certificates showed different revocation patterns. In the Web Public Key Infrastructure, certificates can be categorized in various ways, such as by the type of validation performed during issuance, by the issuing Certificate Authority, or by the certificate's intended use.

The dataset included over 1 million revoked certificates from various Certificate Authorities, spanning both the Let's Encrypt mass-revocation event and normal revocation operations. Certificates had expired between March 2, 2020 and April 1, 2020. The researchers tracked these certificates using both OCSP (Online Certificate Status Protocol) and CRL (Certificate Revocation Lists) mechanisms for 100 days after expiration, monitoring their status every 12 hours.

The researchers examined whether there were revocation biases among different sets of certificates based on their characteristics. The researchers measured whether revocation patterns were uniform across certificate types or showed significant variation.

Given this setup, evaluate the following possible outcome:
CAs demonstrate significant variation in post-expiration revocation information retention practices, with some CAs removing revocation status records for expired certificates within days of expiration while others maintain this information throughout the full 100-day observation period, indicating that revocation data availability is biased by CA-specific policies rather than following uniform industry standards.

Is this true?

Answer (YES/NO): YES